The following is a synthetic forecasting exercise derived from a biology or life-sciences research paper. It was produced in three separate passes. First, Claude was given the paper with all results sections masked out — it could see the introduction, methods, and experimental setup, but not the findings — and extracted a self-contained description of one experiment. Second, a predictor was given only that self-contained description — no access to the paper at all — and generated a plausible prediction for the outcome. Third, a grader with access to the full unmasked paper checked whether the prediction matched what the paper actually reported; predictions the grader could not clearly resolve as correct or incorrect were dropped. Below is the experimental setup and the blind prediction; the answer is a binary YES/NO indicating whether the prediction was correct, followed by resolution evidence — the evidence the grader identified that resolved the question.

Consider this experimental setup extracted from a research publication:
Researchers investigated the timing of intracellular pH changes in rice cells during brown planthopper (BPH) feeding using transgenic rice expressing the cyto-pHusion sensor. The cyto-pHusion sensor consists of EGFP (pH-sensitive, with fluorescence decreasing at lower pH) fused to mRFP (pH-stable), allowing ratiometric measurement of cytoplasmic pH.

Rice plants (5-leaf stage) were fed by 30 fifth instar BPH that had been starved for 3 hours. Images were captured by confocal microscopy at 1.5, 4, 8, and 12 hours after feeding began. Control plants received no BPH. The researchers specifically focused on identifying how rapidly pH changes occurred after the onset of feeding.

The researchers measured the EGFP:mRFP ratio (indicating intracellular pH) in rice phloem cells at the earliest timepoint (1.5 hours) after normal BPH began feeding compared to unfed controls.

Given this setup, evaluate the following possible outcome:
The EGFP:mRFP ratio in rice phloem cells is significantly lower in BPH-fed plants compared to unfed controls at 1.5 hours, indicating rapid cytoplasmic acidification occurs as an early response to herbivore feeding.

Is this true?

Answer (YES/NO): NO